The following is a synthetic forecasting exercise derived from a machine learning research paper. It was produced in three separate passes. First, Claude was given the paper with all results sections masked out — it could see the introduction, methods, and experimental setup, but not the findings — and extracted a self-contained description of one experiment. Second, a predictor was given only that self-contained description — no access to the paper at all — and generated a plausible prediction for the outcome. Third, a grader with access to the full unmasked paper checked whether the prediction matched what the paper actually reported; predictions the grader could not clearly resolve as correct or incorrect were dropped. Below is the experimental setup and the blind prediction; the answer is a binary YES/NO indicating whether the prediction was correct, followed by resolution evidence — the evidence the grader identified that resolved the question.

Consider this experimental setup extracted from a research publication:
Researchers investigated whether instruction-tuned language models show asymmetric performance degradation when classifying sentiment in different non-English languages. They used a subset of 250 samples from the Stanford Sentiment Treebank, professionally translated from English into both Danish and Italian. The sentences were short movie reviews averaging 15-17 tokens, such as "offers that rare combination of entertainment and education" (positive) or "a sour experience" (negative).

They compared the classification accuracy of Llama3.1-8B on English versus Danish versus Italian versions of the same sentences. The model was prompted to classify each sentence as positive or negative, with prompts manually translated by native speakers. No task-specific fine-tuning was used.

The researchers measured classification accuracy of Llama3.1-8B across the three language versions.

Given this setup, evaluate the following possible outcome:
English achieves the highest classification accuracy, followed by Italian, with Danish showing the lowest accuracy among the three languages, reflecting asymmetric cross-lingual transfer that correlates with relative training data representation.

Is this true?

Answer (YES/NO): YES